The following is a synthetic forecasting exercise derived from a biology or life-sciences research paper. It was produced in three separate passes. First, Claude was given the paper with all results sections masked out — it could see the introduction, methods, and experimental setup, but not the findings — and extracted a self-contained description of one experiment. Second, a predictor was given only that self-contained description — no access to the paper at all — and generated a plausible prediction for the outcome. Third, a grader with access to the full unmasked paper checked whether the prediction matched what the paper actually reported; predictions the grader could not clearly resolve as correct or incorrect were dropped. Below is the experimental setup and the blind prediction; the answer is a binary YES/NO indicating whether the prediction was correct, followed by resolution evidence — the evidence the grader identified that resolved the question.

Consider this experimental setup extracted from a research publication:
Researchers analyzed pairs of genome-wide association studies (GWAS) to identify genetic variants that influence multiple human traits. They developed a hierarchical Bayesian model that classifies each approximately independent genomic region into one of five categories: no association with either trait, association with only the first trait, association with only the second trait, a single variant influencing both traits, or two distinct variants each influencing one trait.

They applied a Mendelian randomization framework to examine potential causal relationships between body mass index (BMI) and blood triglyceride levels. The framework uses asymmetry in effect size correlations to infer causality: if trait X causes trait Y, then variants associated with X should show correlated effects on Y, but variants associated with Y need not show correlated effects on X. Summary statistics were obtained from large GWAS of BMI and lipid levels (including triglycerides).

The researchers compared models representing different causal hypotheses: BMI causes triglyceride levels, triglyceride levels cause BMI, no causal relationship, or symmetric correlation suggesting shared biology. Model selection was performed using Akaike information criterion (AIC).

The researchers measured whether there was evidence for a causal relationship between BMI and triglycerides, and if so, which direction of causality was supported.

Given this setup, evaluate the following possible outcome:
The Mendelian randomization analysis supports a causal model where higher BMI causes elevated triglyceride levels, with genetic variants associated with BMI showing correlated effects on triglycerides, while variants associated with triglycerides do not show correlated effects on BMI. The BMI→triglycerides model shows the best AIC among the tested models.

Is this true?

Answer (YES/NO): YES